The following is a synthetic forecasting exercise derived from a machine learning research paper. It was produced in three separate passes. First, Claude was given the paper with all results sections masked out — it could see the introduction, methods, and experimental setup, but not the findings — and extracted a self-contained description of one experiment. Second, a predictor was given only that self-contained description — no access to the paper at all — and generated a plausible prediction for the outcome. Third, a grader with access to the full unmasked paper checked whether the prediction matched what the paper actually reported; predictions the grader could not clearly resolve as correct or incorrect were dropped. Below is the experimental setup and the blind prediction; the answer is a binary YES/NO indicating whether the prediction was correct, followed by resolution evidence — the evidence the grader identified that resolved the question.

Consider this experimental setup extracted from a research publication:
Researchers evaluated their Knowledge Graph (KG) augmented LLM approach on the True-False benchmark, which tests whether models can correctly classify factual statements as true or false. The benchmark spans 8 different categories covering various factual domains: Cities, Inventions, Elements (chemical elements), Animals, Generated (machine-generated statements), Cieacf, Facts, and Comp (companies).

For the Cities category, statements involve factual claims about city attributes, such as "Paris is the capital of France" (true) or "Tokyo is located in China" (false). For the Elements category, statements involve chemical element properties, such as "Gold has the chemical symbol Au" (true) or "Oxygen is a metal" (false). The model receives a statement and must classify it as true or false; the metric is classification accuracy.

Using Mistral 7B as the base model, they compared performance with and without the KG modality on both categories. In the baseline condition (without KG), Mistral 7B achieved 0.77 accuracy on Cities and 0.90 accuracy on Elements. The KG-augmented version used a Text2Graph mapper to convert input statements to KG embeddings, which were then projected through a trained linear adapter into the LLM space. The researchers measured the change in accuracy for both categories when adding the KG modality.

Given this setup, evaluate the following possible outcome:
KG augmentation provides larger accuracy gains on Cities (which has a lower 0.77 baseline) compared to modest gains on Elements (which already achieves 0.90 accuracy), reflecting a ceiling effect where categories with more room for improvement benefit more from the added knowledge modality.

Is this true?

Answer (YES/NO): YES